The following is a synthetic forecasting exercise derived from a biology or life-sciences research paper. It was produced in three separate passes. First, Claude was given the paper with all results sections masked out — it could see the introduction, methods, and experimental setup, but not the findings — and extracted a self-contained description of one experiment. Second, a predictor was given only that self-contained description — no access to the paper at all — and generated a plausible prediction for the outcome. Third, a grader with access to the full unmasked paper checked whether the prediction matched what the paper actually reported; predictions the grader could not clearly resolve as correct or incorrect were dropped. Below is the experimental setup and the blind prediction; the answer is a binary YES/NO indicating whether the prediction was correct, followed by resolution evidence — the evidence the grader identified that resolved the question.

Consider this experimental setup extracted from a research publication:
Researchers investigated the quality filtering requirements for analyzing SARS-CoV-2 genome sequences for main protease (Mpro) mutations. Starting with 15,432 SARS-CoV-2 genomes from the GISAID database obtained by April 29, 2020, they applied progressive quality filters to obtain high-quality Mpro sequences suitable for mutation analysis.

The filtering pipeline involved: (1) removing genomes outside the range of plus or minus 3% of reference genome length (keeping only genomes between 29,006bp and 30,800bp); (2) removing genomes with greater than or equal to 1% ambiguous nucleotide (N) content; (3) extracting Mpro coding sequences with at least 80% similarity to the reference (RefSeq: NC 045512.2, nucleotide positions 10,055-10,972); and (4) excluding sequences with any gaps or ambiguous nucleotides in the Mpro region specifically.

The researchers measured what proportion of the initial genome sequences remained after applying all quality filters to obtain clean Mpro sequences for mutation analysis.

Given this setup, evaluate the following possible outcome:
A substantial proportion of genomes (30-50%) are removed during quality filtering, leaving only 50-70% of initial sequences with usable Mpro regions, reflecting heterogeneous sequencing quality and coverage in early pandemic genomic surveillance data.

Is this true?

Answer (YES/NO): YES